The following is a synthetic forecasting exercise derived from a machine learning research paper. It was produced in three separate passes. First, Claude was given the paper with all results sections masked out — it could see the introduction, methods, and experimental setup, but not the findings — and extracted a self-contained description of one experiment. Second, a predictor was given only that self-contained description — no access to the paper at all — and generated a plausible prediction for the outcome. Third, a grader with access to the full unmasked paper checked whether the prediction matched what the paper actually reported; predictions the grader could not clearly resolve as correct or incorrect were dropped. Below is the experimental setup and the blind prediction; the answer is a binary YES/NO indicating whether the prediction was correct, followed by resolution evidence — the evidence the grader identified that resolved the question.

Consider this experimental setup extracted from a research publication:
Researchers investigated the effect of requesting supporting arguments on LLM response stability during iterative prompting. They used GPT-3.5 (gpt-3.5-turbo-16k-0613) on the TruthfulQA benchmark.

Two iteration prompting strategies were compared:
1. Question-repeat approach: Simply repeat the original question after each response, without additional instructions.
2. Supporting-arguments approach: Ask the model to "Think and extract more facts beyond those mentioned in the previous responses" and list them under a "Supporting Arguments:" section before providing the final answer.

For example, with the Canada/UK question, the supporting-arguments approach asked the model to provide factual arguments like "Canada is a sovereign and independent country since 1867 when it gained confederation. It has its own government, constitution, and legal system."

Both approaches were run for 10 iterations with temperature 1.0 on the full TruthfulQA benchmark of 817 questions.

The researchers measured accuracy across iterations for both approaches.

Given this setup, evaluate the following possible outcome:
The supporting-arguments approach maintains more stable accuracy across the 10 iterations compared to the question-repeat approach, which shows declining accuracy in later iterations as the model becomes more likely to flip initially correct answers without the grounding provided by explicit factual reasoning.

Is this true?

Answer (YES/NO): NO